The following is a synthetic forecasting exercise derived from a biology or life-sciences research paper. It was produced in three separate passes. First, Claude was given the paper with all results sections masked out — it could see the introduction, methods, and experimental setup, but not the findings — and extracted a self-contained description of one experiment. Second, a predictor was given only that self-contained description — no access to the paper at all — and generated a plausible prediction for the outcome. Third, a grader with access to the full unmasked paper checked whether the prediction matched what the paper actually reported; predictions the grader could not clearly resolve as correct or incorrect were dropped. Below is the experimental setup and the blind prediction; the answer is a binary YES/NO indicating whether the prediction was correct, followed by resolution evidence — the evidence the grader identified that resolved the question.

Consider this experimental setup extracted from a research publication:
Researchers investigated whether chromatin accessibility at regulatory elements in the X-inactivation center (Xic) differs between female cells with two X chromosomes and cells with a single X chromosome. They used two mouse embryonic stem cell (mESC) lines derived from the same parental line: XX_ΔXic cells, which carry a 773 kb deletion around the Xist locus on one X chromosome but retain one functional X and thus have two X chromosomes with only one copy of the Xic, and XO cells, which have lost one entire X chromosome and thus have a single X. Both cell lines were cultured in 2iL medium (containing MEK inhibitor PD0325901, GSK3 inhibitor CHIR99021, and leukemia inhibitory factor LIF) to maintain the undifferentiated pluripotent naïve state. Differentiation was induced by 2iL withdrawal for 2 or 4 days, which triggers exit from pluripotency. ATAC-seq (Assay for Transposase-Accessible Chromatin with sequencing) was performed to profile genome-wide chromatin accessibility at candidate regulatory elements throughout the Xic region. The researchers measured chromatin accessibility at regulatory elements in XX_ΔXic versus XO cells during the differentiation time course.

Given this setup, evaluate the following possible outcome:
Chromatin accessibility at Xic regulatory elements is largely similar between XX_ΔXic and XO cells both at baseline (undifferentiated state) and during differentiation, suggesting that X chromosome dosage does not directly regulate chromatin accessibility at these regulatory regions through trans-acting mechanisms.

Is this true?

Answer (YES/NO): NO